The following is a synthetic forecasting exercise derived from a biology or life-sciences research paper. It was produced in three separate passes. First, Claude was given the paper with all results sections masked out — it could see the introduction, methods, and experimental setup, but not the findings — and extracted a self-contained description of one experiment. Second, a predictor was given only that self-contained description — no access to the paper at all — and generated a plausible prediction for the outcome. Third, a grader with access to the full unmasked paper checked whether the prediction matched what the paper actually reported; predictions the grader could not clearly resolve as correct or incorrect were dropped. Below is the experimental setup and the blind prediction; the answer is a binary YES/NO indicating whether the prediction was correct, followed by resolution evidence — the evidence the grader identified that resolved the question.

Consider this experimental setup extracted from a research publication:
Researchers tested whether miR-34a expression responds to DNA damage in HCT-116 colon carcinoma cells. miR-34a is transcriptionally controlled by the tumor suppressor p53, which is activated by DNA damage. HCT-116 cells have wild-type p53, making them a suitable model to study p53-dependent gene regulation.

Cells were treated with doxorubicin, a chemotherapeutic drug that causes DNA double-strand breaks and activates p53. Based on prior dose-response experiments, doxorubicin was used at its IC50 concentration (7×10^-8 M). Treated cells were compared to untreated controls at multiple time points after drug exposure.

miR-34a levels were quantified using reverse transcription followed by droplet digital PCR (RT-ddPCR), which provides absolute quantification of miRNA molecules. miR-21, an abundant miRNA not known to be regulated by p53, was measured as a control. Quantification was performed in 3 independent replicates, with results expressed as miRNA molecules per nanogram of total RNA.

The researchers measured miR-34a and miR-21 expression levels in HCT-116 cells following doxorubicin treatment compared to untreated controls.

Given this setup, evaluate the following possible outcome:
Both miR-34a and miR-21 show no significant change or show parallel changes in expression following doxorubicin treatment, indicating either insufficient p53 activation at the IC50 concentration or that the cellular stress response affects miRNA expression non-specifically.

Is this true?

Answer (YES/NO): NO